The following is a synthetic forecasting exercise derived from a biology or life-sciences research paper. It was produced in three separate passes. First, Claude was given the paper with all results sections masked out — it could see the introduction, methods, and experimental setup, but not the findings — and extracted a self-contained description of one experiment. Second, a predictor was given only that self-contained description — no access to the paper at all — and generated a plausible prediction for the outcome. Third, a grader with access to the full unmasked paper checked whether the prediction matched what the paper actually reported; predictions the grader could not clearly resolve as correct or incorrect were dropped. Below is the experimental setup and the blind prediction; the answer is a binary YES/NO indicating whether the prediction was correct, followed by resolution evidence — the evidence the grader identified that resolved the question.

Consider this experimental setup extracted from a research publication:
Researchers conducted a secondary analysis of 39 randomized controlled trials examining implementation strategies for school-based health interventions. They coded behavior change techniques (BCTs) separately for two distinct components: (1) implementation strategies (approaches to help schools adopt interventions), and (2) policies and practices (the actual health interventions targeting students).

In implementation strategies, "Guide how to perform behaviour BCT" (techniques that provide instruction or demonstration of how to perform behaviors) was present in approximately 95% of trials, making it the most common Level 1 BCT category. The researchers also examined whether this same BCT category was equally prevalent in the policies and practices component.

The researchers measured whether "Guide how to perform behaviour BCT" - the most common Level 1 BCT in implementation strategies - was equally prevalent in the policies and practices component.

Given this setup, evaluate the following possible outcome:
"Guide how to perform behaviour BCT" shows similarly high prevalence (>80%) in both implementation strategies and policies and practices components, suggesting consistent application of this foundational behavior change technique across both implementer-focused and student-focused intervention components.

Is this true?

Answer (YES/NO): NO